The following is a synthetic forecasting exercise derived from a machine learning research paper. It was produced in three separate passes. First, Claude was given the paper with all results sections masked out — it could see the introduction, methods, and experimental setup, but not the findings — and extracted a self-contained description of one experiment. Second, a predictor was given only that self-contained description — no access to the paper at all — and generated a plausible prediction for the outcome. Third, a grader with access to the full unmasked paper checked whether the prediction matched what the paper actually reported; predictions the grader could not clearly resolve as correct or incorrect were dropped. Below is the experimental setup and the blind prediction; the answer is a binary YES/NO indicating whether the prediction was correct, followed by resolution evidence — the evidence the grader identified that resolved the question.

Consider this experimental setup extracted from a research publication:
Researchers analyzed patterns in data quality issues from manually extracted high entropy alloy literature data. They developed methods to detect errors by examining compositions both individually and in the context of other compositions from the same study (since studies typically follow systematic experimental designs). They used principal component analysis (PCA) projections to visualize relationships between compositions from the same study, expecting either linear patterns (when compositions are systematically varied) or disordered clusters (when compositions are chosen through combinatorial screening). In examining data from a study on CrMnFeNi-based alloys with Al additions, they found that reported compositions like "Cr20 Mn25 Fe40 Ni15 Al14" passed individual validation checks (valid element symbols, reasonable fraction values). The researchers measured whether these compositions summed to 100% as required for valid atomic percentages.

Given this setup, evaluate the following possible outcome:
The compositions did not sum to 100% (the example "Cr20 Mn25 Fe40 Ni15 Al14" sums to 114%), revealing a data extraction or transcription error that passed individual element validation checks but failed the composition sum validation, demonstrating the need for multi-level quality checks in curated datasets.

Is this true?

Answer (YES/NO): YES